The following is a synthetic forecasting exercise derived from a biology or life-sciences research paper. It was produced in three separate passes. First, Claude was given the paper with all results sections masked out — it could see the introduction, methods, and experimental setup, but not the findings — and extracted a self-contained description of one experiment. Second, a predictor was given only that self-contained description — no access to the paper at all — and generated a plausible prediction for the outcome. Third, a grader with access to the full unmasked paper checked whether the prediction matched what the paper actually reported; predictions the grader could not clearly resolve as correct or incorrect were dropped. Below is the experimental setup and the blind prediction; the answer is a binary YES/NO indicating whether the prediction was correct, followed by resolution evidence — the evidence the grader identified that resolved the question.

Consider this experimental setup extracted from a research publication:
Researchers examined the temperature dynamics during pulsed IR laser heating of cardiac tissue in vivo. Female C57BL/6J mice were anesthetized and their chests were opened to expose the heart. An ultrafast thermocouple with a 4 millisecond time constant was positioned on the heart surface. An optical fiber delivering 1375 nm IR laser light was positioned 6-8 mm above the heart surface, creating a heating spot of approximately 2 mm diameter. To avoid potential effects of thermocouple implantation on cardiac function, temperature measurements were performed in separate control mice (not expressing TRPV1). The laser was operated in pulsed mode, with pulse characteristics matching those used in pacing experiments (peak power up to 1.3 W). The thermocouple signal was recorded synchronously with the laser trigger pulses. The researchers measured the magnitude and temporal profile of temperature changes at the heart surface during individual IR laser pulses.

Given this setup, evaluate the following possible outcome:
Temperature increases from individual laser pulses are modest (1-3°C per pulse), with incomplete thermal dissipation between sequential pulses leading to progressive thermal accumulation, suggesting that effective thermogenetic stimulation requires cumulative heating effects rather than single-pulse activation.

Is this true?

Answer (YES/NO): YES